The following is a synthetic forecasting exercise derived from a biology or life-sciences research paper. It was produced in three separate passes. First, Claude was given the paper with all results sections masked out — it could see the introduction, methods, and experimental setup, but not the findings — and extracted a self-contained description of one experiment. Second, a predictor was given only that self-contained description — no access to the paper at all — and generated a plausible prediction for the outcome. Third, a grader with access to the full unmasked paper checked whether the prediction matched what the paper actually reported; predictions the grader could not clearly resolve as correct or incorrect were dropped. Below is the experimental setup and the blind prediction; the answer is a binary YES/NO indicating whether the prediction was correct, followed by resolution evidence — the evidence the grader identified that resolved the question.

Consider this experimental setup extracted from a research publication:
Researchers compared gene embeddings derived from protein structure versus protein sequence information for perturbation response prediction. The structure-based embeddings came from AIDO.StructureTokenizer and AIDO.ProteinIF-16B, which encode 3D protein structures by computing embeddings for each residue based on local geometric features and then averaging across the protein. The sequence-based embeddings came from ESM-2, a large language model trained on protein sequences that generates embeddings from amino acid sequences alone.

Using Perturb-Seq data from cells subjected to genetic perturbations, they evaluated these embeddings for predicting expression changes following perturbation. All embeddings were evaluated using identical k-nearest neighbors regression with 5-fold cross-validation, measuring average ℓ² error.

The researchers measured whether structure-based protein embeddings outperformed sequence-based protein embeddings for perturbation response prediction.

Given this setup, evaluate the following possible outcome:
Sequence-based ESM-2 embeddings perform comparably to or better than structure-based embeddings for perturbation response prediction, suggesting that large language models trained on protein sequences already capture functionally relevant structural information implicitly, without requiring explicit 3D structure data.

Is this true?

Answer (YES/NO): YES